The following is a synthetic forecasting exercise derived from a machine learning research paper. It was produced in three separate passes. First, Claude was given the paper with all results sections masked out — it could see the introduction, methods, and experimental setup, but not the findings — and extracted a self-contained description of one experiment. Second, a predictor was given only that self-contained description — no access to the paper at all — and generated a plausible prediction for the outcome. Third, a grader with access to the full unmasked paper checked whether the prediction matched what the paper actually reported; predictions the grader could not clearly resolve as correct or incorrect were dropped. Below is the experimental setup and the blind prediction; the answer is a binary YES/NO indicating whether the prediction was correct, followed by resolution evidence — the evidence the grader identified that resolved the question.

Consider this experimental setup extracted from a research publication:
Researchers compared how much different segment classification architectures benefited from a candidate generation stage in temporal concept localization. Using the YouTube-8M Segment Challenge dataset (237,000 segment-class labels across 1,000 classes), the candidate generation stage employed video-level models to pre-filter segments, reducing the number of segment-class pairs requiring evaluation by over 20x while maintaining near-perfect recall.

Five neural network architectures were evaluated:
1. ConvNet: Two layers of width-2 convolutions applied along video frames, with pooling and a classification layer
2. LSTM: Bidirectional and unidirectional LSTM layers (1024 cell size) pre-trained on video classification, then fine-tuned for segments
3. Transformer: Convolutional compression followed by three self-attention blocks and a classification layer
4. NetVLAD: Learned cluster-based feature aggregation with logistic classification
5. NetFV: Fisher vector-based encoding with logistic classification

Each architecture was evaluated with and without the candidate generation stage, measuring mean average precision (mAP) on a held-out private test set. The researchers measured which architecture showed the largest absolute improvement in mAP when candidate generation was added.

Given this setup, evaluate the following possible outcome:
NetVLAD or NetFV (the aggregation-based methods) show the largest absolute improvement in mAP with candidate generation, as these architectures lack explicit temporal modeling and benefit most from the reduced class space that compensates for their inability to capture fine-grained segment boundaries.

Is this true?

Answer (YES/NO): NO